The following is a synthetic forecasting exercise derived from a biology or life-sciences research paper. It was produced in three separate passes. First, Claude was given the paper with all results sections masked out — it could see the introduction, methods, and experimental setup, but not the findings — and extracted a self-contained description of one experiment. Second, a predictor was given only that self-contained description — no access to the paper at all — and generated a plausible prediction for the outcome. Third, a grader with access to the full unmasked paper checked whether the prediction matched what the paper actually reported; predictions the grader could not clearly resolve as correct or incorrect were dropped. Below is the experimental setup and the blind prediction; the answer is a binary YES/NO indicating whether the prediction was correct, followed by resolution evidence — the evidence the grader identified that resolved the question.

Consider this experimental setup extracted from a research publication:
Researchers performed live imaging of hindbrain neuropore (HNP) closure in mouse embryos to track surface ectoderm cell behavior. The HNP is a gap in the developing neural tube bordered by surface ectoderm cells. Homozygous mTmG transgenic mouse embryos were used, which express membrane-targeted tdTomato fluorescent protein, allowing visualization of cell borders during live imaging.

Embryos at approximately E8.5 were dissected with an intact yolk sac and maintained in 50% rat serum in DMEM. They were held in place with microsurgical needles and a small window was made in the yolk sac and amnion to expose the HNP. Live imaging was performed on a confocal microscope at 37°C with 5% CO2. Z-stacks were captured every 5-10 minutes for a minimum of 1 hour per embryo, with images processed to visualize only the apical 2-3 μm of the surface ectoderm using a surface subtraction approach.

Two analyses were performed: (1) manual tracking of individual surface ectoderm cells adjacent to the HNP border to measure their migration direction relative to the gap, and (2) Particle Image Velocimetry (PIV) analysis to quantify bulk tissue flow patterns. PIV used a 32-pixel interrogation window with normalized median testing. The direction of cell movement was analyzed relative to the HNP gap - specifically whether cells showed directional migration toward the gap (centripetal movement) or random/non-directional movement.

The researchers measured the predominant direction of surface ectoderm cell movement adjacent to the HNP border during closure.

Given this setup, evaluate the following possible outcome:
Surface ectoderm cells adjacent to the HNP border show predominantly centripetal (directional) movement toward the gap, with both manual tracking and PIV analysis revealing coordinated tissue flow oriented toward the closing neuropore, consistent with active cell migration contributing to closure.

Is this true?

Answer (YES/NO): YES